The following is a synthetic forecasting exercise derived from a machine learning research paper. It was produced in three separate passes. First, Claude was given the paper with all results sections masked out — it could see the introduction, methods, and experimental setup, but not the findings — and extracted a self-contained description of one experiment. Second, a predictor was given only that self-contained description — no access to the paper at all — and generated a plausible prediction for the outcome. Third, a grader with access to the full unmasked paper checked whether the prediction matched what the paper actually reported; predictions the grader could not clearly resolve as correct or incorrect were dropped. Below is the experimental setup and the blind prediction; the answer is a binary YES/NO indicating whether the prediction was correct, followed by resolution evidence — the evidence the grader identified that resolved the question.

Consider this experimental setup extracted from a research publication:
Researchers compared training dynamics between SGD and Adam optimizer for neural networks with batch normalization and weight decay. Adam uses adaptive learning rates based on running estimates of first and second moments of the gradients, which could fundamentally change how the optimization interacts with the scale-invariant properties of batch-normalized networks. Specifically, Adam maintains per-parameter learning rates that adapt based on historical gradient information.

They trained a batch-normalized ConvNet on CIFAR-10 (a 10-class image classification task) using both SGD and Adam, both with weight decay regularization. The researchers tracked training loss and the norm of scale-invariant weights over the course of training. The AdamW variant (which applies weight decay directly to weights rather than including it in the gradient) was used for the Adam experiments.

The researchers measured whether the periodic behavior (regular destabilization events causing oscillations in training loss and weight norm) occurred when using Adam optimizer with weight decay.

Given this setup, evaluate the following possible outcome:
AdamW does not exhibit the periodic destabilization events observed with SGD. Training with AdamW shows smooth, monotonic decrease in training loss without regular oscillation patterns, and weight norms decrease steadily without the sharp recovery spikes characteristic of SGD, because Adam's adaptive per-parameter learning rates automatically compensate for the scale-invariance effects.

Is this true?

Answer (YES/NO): NO